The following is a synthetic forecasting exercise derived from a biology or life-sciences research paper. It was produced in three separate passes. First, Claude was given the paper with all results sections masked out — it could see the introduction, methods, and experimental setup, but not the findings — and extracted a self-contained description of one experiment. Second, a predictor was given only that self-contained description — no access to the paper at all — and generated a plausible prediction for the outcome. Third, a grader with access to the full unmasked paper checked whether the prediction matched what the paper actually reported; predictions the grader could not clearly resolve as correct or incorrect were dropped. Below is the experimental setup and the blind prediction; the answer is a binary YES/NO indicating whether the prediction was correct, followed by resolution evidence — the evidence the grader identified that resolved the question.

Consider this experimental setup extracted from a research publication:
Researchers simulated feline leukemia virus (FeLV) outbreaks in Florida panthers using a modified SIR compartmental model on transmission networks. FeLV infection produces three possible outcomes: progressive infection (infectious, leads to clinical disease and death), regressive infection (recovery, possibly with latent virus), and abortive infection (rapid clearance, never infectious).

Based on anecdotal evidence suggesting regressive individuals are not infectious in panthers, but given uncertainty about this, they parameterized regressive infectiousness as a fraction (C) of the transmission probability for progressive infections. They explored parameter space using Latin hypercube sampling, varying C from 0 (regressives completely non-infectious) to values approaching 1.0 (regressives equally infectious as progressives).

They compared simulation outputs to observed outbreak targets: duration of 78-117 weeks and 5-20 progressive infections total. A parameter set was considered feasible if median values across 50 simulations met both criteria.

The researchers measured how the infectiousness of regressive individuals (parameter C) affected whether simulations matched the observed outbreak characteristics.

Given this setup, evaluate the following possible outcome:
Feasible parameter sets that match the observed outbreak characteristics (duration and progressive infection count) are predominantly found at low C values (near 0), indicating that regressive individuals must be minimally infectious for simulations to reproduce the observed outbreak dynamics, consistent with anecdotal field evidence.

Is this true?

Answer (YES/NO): NO